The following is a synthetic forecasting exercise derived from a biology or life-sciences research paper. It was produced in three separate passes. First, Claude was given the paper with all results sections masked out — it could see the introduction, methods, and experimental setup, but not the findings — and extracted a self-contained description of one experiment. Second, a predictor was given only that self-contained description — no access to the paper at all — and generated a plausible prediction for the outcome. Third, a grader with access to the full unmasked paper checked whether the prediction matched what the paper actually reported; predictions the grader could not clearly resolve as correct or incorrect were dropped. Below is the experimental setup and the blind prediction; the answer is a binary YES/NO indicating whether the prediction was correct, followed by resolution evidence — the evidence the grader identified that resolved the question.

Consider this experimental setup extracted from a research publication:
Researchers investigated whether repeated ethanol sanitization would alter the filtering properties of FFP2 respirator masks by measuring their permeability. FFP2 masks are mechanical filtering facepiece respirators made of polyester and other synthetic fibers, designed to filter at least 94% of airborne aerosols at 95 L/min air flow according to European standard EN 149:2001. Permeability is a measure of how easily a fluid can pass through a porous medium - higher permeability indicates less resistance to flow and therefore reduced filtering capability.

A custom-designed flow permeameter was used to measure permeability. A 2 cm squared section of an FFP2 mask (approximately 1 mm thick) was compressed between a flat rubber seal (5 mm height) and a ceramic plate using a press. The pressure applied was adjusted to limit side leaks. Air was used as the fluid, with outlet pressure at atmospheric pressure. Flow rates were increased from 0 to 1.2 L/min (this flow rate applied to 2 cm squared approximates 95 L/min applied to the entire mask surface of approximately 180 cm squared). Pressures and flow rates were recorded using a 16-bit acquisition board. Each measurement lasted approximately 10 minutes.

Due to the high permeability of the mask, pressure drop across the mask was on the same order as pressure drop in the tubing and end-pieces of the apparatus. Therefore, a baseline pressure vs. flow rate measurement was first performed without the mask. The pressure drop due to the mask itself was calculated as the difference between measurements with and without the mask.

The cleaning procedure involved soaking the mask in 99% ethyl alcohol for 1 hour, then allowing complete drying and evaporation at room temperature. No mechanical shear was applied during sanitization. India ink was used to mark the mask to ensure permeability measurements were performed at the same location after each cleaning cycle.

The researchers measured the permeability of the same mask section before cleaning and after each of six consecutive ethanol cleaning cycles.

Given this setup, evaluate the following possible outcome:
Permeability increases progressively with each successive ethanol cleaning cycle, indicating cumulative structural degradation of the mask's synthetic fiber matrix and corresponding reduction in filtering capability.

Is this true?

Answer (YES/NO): NO